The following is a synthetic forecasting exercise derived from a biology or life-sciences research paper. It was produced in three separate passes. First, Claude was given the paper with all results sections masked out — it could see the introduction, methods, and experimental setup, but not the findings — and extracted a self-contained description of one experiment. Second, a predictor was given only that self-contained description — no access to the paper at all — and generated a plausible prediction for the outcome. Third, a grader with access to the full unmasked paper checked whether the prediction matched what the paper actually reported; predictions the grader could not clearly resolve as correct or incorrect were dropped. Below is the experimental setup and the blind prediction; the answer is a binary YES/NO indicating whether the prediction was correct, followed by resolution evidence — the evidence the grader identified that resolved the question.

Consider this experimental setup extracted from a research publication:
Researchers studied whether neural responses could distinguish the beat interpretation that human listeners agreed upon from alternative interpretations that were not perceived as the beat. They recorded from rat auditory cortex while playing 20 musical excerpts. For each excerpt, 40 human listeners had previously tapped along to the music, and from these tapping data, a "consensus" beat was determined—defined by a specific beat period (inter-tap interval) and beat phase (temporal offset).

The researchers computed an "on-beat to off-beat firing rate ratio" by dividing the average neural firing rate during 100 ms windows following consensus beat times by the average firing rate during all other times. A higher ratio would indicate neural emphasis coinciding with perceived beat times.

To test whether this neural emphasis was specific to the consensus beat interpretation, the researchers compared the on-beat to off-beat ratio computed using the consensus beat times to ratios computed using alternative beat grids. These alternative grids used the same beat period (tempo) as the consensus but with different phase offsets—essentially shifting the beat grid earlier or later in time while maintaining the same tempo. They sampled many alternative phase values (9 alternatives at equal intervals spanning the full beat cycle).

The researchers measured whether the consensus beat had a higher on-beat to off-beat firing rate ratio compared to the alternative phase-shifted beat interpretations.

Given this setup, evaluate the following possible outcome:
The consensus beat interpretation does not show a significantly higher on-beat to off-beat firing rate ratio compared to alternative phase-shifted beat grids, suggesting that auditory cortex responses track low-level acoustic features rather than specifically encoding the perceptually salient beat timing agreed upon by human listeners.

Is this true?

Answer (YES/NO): NO